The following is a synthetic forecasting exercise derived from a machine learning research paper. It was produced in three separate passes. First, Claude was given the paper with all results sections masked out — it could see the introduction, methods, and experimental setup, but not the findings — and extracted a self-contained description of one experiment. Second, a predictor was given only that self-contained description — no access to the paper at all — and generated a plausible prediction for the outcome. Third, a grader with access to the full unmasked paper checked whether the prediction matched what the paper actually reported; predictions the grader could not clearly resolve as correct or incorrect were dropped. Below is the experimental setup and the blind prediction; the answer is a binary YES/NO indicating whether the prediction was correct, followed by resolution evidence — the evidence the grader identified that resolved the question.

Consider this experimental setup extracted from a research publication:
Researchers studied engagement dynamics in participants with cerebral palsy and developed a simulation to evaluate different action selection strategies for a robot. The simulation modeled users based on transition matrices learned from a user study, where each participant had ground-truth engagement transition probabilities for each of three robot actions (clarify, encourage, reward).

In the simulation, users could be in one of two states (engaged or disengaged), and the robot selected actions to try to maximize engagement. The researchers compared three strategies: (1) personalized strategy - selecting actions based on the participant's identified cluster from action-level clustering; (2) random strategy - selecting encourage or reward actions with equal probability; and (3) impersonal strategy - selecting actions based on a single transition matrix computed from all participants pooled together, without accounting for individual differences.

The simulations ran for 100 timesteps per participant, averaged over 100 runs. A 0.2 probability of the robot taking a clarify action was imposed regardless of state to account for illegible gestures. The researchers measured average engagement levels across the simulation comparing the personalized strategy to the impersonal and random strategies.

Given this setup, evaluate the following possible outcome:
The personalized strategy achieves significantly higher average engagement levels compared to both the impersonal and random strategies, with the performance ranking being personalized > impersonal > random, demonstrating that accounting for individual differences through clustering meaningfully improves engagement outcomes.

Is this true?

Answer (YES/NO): NO